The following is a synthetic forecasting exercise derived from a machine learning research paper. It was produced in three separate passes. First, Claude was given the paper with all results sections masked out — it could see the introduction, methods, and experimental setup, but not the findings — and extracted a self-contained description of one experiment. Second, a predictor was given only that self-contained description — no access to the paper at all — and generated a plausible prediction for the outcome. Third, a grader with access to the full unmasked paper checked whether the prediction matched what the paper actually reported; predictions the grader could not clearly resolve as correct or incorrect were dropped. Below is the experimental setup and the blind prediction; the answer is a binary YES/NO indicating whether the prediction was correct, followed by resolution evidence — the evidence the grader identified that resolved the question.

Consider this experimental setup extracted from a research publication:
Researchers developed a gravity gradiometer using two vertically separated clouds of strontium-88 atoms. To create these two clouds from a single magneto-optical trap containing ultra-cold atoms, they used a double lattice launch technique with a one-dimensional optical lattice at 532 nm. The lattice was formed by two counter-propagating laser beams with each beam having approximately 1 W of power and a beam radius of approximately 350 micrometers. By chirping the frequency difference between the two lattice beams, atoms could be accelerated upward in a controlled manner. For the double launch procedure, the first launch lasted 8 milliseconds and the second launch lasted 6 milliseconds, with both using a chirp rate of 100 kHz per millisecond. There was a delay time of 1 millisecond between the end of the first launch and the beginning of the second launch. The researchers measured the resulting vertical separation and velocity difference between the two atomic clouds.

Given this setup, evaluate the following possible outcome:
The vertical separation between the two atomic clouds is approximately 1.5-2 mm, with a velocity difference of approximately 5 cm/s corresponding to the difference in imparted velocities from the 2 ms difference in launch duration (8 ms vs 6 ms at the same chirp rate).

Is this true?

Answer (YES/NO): NO